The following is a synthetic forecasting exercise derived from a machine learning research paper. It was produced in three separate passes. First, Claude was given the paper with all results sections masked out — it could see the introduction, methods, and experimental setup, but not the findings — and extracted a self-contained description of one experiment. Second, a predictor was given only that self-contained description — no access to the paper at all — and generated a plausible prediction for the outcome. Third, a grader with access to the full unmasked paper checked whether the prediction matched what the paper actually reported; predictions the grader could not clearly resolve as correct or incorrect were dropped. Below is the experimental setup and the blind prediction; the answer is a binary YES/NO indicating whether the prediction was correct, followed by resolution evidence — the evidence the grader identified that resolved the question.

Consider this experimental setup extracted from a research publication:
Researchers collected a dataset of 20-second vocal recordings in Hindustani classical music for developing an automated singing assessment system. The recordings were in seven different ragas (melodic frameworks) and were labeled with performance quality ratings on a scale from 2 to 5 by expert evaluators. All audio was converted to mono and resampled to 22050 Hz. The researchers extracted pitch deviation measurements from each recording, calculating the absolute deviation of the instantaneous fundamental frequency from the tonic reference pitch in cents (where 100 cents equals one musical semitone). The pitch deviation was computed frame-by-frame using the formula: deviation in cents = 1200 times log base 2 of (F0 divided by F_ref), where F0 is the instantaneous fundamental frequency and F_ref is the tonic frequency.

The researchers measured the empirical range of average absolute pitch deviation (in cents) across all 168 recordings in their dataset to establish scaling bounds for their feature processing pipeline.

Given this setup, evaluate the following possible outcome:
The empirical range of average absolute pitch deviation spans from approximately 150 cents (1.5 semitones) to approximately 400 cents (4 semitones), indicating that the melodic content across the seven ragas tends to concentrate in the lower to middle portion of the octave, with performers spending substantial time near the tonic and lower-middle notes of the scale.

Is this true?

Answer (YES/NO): NO